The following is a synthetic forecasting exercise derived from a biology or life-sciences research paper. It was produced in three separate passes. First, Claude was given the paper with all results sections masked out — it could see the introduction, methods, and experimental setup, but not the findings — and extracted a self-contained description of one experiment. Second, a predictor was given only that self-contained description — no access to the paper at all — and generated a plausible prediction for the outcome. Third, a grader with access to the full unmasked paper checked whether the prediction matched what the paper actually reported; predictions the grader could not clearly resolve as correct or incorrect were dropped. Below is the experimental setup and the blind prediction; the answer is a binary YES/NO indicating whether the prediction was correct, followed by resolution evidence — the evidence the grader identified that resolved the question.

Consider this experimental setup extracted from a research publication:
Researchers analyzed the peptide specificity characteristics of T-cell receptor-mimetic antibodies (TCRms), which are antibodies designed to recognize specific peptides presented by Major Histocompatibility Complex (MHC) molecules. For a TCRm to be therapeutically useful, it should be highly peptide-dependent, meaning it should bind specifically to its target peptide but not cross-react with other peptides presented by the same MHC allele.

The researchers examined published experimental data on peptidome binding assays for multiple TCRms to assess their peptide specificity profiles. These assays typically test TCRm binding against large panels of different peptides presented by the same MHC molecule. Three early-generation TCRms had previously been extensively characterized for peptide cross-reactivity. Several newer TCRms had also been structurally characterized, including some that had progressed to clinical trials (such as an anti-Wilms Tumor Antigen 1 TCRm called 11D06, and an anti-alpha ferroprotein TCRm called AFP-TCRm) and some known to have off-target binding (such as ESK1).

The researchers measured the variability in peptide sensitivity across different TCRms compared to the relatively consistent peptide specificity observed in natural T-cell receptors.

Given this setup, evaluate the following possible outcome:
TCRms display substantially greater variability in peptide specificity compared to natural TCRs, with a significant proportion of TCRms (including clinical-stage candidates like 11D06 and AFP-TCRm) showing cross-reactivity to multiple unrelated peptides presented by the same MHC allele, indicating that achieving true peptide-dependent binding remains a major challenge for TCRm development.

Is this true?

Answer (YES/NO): NO